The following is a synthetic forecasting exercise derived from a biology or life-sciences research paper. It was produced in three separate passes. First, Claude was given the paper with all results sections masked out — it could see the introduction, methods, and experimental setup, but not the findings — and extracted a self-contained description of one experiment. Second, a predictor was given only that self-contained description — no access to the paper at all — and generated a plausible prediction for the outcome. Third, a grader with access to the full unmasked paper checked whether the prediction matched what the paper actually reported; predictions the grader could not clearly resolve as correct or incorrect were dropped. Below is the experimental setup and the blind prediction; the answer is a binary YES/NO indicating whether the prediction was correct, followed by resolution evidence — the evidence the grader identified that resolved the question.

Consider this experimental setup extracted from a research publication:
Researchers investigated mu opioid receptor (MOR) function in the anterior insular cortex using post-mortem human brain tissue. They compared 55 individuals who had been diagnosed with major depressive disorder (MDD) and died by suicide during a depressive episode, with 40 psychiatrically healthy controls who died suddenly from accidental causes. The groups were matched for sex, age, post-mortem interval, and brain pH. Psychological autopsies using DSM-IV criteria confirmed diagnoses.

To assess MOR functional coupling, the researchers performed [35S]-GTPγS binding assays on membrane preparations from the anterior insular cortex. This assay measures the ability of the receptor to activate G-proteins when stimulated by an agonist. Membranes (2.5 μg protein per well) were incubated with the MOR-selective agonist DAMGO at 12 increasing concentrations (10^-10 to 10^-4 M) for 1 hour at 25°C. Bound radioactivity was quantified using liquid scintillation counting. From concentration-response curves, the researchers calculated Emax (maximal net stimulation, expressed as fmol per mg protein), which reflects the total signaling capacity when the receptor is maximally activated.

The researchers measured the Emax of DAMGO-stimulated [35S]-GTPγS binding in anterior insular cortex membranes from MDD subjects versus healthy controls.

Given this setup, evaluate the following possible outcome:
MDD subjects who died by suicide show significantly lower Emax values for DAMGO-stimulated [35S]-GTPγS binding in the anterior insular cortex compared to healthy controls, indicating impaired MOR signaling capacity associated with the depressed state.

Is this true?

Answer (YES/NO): NO